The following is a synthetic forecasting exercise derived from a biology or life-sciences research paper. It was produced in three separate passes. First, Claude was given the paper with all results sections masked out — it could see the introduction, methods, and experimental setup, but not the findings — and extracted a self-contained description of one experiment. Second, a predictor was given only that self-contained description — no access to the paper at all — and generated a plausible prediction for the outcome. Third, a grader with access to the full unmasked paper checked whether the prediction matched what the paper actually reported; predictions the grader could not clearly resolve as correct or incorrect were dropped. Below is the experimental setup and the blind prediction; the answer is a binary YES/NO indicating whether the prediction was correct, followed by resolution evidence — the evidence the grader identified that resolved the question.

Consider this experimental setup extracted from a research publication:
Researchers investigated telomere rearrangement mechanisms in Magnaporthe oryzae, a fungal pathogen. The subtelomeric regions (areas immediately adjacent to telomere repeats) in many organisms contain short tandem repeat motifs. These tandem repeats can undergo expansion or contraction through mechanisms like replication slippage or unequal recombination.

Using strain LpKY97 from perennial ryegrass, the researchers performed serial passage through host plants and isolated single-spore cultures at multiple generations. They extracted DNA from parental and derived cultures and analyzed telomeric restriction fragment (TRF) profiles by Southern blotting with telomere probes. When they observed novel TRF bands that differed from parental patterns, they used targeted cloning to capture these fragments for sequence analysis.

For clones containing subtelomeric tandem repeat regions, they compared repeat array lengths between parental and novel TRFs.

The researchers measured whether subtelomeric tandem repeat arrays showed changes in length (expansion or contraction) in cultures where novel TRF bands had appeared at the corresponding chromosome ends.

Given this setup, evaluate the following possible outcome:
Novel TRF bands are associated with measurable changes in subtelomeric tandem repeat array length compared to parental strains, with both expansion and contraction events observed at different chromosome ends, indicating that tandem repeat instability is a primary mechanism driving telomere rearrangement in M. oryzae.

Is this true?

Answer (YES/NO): NO